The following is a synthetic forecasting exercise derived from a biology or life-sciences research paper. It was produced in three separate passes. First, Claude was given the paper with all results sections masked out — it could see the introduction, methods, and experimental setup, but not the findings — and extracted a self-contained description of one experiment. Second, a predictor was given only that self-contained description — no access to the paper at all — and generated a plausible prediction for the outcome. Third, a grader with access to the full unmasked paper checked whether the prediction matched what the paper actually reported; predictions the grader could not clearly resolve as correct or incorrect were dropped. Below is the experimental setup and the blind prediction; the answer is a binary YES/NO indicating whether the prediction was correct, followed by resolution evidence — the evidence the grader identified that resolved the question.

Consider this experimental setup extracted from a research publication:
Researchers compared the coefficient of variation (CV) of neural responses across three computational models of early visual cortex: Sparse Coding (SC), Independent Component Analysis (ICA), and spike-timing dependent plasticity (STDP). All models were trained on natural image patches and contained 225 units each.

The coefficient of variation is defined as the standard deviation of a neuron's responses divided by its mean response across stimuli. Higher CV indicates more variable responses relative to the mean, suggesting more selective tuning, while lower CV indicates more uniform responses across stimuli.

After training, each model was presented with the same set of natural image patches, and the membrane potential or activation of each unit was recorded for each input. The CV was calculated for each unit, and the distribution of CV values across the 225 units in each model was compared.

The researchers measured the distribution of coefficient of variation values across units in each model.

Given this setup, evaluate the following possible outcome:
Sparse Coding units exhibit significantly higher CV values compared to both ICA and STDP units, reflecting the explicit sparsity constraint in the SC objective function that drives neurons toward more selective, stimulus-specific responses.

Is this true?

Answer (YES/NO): NO